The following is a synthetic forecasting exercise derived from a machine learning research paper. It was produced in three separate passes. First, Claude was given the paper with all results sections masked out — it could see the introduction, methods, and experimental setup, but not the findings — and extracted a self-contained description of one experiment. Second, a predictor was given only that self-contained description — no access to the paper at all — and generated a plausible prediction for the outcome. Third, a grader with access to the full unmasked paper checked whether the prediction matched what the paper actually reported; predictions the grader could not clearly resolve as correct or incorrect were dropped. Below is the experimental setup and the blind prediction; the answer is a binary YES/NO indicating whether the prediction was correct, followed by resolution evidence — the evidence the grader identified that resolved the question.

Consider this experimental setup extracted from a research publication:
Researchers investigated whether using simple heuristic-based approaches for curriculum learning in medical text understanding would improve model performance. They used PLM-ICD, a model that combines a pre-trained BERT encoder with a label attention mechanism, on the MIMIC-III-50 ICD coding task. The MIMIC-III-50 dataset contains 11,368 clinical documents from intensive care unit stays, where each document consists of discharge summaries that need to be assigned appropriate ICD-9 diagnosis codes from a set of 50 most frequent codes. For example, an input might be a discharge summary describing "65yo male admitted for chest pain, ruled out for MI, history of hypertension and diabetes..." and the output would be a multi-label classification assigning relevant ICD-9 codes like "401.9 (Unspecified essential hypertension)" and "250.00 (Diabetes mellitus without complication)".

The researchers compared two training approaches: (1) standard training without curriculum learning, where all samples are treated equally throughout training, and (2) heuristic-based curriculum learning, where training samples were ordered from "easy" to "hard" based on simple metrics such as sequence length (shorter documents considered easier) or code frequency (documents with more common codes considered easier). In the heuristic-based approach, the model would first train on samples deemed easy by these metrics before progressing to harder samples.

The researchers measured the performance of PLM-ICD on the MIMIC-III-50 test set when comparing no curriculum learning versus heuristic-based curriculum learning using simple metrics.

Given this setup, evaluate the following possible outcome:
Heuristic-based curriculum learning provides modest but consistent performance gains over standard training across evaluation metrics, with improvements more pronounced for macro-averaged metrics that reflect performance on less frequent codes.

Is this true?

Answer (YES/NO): NO